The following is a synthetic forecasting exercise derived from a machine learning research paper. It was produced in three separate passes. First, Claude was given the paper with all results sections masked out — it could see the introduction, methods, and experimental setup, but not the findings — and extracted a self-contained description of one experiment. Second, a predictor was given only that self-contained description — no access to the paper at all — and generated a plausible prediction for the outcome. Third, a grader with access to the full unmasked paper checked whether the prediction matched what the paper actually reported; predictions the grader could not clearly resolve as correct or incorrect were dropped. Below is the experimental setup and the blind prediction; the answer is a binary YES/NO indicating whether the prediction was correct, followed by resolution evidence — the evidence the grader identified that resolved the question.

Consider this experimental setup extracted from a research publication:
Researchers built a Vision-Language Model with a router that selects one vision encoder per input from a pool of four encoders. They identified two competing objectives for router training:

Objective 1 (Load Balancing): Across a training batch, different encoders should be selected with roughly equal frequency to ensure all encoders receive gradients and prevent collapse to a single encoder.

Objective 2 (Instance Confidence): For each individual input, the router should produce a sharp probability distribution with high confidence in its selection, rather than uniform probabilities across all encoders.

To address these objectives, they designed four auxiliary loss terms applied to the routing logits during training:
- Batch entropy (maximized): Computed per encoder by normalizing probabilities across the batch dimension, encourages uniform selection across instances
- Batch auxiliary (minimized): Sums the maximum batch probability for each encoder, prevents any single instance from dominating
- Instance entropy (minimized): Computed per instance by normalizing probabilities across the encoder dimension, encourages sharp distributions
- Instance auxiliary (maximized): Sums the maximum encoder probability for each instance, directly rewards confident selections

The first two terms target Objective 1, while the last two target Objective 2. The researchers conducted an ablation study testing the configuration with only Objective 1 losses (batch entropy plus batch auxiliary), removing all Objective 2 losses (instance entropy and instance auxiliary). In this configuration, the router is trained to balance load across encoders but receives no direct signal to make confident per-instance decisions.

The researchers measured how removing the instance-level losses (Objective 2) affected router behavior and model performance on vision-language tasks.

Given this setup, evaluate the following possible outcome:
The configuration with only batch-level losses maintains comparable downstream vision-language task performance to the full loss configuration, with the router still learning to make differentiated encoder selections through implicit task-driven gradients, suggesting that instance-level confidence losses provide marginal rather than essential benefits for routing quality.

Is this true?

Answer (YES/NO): NO